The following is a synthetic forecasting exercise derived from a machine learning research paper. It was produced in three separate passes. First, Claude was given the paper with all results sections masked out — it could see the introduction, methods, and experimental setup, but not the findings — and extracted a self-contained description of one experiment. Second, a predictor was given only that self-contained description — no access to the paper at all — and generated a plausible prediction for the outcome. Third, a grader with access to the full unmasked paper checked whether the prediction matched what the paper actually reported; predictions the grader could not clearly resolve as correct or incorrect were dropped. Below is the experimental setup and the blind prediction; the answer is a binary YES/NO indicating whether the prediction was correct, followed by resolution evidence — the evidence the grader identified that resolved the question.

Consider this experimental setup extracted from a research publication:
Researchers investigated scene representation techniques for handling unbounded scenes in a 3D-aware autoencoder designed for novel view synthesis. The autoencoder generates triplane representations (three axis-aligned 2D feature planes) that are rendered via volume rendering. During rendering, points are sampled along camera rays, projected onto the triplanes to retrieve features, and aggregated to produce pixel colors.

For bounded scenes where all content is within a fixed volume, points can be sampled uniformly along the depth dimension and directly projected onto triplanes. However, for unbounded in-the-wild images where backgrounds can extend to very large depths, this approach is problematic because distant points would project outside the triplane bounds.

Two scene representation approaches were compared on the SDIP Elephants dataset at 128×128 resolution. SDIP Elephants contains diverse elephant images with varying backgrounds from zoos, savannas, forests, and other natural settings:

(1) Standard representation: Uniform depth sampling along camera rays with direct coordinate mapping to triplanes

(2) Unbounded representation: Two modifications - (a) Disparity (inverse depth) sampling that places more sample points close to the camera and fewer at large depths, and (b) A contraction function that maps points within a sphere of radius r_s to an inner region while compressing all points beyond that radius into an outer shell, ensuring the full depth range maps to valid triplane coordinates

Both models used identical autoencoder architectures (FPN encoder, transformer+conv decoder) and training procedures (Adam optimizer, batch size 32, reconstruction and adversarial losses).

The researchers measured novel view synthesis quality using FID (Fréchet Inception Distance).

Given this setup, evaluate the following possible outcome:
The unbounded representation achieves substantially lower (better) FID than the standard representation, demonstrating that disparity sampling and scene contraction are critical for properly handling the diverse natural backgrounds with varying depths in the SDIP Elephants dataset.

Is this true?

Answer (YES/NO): YES